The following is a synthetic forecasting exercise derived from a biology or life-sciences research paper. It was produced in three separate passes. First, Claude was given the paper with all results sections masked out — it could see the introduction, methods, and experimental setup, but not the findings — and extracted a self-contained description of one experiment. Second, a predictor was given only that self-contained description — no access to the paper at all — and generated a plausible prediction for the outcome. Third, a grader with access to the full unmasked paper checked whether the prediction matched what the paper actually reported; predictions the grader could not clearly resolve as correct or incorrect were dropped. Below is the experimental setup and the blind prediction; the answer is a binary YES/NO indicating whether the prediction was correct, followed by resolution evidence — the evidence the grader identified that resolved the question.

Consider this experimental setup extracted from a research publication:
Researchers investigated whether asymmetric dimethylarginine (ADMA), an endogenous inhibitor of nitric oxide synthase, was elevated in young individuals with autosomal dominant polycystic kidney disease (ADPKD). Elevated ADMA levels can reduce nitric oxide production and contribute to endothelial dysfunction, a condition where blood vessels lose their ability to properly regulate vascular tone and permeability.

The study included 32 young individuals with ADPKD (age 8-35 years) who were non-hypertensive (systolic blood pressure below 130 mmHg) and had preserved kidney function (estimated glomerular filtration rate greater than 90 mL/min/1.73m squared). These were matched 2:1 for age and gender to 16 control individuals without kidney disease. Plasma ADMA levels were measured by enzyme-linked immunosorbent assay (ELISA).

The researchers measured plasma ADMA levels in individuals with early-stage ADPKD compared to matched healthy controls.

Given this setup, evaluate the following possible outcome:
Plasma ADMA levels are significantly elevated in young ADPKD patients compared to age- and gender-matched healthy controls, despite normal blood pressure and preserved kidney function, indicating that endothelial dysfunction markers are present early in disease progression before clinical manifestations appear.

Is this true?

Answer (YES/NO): YES